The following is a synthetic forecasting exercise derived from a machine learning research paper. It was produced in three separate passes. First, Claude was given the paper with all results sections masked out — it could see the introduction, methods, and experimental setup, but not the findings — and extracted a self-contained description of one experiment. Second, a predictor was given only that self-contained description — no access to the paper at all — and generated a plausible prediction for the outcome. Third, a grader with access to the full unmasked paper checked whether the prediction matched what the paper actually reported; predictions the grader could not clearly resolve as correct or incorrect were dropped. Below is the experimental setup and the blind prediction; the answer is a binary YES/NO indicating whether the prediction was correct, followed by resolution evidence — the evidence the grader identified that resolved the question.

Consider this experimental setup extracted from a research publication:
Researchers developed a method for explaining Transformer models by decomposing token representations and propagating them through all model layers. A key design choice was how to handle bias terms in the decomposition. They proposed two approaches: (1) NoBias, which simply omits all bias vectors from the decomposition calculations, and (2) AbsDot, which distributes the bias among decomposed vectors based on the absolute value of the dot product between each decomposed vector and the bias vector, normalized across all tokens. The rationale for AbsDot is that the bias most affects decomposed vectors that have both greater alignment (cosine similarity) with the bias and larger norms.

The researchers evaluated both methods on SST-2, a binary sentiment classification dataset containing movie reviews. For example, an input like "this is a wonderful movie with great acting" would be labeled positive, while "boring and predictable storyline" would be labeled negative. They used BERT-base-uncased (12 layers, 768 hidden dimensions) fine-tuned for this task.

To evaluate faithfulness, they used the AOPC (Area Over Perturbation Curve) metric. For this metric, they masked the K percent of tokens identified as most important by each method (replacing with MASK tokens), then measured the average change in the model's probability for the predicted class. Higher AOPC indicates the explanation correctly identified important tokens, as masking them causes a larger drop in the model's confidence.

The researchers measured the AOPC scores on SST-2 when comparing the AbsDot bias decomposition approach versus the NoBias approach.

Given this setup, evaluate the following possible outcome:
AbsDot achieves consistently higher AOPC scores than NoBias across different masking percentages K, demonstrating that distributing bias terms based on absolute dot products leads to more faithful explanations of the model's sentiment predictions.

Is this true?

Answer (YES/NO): NO